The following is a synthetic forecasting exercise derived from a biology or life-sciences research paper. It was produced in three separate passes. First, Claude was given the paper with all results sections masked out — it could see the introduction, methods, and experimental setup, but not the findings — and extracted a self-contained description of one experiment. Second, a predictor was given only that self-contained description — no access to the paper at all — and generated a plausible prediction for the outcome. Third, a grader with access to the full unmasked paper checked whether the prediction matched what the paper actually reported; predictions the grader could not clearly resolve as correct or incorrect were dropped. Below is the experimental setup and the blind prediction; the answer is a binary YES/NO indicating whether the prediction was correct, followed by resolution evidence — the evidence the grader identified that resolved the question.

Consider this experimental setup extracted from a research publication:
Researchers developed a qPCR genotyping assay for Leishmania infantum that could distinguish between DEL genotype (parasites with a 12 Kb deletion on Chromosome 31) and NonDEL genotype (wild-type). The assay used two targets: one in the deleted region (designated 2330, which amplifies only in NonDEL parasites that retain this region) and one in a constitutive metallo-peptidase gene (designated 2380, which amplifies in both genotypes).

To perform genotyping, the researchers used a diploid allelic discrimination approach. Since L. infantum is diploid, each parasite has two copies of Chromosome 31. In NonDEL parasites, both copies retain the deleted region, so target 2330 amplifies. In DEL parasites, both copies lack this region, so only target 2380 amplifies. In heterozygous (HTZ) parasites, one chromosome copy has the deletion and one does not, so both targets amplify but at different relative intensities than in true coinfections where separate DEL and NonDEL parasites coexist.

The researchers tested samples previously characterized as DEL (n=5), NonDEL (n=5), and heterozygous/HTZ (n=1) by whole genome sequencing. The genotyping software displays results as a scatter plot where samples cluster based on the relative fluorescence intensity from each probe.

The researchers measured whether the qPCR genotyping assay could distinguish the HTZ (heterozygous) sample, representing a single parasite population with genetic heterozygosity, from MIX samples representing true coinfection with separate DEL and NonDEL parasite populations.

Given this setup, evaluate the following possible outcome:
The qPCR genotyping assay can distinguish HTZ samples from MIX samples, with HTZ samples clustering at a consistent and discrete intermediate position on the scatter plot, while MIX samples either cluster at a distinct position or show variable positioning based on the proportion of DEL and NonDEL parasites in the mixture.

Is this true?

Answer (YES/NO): NO